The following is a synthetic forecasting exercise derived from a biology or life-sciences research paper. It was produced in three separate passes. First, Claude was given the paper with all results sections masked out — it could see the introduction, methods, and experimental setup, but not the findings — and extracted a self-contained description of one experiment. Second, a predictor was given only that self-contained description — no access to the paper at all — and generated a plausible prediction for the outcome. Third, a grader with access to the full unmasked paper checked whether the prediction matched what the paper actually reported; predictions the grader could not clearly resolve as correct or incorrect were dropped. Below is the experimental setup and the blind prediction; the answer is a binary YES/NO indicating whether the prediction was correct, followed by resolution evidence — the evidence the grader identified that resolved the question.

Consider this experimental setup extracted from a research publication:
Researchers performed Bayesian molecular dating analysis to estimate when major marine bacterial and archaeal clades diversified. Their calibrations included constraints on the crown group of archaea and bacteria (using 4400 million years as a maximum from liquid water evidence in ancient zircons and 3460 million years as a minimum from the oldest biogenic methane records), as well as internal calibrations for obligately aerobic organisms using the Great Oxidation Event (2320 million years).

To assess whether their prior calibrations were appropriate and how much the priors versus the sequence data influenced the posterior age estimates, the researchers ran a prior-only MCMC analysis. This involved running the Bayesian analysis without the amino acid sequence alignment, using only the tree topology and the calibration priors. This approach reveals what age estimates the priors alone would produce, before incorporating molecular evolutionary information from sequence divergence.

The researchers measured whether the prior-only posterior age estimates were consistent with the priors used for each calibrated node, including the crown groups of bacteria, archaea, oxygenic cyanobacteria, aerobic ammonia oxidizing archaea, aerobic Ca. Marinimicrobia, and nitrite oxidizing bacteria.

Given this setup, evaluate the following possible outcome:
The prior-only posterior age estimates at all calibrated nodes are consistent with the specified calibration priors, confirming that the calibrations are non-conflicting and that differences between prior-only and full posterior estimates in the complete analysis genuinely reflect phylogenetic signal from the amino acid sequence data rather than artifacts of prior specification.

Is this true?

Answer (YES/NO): NO